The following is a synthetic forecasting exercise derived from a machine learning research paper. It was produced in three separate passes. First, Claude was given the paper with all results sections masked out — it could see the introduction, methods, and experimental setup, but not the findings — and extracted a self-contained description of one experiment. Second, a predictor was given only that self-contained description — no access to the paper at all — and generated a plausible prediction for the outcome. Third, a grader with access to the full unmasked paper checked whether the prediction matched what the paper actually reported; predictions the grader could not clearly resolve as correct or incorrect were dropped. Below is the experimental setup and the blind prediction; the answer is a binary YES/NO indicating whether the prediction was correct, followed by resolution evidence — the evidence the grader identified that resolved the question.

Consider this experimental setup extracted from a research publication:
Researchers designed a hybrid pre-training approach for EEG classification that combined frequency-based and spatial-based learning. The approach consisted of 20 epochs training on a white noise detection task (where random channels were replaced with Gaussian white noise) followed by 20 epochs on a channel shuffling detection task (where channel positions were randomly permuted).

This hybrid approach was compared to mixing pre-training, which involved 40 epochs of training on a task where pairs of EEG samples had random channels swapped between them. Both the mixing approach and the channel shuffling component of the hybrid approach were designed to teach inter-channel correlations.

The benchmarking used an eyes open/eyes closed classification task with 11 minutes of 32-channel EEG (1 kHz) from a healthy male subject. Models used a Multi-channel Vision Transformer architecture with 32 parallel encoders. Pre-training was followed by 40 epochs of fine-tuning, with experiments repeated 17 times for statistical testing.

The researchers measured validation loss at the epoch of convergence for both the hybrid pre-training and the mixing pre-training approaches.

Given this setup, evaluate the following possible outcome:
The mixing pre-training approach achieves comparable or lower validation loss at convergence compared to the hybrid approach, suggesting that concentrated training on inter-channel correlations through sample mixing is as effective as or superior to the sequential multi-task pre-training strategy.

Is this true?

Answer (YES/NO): YES